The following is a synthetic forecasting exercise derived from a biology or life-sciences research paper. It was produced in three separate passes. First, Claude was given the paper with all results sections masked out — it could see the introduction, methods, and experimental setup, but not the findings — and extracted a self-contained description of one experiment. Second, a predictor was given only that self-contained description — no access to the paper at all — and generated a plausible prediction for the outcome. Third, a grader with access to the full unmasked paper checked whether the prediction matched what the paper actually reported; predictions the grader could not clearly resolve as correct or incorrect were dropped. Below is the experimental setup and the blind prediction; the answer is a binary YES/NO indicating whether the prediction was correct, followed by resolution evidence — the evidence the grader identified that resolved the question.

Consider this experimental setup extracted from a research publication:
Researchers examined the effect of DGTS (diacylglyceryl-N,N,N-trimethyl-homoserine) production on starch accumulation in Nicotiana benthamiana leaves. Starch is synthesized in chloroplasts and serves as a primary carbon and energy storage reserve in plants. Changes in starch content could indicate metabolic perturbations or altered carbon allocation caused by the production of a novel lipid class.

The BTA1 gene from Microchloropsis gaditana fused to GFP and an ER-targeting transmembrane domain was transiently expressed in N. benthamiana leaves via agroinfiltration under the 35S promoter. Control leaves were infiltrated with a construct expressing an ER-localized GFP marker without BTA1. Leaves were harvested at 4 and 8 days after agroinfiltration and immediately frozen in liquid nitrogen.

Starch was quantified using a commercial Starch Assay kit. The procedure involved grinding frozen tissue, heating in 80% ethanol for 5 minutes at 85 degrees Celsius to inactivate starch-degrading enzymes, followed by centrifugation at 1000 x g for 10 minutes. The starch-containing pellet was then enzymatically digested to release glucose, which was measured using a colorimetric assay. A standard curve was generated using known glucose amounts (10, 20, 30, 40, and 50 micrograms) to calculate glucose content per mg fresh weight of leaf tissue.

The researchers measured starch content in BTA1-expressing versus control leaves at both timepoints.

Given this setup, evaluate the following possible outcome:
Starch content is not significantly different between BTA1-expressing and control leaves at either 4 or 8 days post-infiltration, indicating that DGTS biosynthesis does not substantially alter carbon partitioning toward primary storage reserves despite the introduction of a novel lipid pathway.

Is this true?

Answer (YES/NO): NO